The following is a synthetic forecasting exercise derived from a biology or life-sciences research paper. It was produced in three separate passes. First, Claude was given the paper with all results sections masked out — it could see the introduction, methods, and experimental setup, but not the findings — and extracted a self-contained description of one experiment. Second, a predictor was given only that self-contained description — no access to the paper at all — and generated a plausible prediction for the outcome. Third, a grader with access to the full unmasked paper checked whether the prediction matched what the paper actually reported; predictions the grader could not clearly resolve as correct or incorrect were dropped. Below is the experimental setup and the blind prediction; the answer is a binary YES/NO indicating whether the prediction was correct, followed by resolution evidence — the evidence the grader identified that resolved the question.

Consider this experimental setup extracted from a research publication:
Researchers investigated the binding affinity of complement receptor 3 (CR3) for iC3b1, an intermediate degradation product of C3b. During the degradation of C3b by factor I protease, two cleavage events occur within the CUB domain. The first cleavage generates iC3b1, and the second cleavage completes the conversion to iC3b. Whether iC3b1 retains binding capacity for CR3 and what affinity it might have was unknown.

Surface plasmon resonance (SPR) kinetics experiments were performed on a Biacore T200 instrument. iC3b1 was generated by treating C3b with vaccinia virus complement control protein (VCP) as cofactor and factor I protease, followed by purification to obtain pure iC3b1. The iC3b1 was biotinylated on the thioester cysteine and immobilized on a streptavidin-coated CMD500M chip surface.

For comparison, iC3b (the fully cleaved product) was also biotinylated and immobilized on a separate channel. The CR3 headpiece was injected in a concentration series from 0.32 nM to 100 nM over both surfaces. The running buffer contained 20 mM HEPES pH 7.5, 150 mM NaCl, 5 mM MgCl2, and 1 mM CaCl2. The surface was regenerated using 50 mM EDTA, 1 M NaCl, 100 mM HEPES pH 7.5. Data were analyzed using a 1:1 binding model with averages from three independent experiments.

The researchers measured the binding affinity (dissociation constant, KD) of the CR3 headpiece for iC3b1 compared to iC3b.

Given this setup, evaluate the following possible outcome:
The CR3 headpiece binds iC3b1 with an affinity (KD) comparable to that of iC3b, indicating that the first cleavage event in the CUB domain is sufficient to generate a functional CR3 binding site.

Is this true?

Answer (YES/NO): YES